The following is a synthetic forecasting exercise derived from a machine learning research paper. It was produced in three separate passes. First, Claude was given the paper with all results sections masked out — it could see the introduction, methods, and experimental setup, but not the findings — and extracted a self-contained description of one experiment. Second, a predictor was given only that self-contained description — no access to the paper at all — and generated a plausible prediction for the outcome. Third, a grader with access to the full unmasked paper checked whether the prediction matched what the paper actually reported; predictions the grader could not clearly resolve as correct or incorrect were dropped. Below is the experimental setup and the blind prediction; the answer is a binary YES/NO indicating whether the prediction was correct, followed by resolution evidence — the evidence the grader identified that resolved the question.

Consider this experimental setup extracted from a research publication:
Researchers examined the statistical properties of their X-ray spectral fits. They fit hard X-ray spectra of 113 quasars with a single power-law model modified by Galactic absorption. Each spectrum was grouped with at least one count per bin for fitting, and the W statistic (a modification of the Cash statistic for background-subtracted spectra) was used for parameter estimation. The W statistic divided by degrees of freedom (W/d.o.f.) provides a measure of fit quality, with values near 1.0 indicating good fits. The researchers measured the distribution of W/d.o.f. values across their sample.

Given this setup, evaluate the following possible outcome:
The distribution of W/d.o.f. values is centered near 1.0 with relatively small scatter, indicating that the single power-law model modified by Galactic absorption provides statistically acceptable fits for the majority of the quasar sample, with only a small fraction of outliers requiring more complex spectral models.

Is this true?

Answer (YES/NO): NO